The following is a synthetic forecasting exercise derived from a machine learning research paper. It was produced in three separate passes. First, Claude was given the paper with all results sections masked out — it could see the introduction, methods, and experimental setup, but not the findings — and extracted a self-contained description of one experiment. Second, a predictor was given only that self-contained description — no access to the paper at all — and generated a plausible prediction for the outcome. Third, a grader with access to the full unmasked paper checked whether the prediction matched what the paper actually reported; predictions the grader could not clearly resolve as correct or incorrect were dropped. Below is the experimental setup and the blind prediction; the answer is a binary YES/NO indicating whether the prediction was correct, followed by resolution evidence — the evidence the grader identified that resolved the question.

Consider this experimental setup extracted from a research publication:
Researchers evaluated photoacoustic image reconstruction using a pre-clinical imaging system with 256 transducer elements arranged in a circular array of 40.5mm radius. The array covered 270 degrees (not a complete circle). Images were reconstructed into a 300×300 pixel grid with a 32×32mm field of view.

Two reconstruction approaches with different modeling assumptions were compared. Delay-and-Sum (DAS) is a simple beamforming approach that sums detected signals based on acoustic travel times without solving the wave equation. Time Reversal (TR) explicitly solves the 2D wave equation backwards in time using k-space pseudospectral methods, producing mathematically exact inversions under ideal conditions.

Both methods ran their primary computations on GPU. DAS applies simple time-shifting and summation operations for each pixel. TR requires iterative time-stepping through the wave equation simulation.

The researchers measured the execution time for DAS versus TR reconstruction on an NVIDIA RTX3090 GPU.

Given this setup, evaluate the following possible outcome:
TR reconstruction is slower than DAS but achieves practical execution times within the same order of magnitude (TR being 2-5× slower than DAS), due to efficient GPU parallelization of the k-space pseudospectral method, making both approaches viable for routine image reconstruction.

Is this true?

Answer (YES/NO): NO